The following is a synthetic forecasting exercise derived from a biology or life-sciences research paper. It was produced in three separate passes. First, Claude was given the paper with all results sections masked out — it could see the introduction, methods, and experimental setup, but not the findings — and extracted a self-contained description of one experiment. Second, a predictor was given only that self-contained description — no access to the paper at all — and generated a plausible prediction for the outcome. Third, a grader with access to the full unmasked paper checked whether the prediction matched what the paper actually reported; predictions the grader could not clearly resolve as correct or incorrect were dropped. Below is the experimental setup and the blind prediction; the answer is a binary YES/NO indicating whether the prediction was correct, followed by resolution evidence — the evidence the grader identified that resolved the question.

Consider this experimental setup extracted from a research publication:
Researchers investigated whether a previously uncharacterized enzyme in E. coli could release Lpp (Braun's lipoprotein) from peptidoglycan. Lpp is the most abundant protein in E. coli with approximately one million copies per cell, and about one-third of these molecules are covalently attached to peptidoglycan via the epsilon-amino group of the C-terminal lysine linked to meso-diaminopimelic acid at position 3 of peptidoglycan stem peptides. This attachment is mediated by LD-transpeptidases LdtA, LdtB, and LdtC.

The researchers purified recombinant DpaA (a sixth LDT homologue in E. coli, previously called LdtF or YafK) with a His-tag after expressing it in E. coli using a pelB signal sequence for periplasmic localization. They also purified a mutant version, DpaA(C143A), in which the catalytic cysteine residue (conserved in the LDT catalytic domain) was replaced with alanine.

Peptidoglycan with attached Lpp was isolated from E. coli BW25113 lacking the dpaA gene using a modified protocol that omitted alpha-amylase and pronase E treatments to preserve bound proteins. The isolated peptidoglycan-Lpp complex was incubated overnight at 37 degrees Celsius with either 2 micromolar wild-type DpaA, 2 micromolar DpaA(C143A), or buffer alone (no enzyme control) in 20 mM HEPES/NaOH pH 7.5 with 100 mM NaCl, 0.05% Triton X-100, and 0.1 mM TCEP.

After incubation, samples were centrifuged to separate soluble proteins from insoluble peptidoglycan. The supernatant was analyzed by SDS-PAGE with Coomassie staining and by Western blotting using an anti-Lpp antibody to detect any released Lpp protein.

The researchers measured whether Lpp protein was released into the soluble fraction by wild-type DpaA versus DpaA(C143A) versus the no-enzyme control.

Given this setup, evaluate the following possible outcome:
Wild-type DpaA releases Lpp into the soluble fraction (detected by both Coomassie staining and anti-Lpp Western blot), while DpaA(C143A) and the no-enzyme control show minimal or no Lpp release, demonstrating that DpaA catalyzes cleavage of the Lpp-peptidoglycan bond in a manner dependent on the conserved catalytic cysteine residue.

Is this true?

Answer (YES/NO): YES